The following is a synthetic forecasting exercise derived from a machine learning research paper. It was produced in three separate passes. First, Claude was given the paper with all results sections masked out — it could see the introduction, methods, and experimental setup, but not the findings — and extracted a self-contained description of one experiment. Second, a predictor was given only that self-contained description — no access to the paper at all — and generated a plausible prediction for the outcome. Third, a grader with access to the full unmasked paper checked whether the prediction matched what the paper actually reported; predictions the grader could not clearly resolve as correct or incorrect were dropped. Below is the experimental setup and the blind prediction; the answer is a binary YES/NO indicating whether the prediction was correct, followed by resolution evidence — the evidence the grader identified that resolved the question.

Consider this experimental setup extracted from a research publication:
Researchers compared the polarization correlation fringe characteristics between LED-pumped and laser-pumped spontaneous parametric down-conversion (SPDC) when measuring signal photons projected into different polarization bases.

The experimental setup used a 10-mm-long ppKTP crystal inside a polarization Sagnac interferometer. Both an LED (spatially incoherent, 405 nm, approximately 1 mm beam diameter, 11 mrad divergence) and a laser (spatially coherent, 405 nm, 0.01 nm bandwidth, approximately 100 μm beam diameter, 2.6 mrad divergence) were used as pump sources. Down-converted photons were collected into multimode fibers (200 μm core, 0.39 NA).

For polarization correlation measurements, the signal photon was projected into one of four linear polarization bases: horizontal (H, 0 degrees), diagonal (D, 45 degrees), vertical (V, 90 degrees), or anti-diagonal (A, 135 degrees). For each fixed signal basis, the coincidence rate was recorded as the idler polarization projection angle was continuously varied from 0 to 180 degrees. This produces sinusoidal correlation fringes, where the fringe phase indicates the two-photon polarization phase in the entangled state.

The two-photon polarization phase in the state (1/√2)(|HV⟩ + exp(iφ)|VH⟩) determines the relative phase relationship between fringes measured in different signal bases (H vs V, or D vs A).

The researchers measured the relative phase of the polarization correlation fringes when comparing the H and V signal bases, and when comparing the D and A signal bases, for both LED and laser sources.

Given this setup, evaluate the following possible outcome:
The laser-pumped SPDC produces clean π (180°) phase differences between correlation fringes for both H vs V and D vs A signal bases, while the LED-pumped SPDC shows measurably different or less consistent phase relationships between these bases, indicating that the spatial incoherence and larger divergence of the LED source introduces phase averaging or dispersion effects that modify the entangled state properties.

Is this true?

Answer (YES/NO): NO